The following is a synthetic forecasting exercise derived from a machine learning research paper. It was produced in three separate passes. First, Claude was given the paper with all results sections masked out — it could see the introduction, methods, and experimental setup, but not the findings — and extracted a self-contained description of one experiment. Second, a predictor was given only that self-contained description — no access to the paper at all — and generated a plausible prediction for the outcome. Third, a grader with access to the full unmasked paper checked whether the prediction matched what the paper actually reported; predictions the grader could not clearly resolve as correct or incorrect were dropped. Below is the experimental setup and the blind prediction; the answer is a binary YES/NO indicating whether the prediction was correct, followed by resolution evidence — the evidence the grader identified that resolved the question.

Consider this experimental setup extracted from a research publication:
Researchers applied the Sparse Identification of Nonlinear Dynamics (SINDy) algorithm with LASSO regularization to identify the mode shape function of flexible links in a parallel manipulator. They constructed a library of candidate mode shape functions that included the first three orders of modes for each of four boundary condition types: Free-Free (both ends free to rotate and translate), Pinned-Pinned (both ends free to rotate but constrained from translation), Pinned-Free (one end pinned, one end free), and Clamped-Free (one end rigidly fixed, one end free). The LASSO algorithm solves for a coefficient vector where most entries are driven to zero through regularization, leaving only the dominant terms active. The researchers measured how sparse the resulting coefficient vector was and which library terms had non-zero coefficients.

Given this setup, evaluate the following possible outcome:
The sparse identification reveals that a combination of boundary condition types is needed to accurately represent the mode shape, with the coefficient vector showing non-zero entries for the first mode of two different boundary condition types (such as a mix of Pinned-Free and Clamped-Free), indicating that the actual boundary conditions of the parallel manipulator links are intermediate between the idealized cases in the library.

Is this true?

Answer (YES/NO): NO